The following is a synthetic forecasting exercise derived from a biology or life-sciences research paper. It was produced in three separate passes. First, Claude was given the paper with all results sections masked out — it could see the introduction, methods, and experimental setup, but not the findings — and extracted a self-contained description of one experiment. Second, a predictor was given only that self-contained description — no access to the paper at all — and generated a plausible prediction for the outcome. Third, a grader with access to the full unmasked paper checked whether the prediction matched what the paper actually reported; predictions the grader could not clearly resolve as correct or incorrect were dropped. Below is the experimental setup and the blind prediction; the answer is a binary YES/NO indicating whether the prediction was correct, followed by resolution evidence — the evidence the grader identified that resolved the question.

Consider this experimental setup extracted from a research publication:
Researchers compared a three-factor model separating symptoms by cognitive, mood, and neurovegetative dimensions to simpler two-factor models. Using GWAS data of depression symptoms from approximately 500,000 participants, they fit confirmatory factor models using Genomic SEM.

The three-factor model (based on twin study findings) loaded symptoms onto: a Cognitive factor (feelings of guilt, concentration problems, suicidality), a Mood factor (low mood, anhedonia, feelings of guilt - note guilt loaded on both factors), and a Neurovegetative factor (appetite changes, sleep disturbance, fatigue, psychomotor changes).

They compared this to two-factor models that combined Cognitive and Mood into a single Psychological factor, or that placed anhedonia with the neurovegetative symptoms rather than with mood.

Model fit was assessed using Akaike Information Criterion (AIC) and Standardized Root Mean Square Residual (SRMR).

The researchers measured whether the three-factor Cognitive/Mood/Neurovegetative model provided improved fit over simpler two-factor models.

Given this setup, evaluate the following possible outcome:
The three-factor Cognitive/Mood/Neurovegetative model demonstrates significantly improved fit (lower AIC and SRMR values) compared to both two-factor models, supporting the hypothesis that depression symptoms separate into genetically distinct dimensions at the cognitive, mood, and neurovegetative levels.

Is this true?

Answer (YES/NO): NO